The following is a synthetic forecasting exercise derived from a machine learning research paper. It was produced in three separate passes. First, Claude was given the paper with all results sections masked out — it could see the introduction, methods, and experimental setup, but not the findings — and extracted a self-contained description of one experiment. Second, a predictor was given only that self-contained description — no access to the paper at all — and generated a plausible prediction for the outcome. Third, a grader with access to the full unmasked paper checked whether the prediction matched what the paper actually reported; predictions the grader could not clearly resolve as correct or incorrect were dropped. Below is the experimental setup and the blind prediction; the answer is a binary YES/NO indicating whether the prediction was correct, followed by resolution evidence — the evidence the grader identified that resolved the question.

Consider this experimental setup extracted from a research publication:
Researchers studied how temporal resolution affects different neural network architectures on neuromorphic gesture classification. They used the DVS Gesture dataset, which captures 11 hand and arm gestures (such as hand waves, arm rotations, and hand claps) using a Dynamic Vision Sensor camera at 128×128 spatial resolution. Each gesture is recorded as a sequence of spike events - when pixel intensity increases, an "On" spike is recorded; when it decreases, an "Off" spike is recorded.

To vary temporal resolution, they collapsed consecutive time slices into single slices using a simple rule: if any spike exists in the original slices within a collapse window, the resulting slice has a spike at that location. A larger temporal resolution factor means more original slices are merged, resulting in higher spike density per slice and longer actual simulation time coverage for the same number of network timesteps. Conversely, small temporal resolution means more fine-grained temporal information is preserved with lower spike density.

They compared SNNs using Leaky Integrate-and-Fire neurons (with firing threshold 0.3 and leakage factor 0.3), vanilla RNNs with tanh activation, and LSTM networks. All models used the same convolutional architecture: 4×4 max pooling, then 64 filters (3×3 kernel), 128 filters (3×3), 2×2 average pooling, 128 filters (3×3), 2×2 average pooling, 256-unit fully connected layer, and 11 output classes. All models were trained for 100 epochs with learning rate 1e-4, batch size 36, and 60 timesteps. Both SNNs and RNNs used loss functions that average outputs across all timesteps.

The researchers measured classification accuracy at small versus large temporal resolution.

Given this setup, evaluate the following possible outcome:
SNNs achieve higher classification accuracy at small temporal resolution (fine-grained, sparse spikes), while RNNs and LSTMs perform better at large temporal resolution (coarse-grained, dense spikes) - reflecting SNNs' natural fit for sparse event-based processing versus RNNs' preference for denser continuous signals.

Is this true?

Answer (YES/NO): NO